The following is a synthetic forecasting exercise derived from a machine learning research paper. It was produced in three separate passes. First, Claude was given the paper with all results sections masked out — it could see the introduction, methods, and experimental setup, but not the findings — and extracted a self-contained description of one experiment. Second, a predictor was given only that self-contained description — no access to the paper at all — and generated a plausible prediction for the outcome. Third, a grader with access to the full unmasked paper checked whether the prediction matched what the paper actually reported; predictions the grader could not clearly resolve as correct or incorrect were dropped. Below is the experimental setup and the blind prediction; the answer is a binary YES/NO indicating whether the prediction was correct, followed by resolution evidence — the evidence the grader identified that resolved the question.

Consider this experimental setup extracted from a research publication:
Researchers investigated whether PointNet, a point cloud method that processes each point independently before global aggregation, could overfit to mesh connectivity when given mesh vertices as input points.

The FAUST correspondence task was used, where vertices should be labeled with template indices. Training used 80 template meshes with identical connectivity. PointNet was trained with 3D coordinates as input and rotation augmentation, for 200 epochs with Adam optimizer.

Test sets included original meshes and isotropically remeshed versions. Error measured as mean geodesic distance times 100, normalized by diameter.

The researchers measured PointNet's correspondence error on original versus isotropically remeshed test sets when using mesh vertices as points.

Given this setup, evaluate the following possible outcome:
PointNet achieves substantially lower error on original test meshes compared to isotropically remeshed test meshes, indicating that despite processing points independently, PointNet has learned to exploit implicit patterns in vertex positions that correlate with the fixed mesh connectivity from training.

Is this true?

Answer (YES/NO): NO